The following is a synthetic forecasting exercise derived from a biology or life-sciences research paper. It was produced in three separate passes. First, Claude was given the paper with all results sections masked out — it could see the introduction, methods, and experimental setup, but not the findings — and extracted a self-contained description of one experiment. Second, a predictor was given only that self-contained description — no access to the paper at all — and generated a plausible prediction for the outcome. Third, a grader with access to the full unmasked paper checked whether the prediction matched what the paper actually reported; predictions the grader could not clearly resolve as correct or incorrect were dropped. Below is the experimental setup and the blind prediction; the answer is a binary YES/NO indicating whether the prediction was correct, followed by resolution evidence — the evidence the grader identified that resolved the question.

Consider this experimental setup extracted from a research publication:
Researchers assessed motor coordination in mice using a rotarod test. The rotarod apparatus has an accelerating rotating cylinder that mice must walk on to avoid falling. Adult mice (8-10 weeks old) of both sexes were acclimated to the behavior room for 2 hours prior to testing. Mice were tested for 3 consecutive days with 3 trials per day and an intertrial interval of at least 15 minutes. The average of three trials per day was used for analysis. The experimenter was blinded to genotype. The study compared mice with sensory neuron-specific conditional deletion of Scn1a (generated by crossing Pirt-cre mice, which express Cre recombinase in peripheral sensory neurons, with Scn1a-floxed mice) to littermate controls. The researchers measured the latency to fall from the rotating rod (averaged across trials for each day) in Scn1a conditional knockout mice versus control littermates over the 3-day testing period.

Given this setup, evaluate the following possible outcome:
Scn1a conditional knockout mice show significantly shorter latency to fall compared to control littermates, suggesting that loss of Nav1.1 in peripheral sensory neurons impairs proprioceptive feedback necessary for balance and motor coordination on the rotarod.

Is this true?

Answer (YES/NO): YES